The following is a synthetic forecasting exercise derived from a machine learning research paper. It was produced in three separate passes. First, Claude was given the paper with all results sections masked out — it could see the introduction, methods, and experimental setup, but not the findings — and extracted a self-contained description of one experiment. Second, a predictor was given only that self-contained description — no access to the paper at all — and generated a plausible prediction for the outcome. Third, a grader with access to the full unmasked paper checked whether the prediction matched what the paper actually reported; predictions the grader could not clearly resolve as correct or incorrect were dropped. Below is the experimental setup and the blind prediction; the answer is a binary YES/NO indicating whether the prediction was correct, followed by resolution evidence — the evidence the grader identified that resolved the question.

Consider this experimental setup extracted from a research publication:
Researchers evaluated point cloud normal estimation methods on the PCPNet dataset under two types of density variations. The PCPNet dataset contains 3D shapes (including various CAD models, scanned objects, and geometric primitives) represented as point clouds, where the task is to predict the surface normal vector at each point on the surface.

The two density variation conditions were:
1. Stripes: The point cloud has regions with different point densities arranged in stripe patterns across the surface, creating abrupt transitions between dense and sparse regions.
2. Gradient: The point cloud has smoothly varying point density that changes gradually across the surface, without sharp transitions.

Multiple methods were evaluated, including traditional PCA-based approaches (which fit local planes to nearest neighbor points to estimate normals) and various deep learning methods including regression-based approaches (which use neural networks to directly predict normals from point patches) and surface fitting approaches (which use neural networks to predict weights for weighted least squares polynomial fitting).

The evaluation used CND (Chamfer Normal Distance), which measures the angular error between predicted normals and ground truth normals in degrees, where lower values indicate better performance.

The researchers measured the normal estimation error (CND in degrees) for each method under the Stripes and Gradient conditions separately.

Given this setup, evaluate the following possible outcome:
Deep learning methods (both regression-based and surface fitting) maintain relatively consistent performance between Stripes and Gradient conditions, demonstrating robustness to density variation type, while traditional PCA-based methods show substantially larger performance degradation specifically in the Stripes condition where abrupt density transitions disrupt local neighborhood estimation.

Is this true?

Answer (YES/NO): NO